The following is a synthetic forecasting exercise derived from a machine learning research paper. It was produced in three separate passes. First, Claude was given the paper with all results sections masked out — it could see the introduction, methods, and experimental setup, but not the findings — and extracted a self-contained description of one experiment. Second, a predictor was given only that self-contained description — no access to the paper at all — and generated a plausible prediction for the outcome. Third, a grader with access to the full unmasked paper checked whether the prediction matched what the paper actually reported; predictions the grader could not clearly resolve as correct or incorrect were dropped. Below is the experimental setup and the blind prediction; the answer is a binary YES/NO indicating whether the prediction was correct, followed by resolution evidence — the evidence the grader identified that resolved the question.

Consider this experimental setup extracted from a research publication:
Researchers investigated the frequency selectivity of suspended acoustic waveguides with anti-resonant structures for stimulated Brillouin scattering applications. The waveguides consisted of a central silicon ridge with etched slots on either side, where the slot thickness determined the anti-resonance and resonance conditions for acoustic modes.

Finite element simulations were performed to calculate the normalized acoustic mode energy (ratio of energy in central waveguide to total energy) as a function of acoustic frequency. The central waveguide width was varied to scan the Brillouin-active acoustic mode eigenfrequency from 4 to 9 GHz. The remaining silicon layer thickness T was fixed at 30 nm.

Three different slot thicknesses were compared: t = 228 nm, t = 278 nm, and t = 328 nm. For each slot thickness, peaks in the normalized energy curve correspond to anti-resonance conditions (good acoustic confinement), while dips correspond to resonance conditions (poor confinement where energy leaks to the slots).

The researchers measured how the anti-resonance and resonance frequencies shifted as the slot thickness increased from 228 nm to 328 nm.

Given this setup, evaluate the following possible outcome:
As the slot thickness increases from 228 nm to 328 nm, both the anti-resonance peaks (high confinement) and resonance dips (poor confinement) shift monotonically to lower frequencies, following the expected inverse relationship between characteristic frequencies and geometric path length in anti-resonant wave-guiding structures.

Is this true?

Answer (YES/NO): YES